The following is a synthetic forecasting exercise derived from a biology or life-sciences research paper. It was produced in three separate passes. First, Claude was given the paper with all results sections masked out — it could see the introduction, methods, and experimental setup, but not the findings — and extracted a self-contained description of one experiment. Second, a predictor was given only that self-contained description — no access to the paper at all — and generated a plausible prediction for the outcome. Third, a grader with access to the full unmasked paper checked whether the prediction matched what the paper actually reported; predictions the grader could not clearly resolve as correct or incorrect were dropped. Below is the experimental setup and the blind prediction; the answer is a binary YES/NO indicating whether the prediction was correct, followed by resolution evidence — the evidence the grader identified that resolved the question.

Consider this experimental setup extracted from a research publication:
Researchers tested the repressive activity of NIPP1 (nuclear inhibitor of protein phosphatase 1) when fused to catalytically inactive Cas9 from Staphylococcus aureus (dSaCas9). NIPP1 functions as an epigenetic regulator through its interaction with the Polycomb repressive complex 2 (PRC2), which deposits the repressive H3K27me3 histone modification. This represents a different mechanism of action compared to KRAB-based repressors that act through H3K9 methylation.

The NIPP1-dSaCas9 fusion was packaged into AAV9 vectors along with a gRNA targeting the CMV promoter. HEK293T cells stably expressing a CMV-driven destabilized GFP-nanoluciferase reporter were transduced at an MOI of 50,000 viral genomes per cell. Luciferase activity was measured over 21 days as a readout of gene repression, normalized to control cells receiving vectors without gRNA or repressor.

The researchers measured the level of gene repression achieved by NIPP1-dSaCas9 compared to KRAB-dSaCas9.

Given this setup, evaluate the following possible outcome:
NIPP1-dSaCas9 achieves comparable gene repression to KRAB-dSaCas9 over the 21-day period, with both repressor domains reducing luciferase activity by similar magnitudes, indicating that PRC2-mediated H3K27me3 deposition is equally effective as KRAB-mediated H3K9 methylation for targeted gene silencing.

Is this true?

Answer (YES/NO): NO